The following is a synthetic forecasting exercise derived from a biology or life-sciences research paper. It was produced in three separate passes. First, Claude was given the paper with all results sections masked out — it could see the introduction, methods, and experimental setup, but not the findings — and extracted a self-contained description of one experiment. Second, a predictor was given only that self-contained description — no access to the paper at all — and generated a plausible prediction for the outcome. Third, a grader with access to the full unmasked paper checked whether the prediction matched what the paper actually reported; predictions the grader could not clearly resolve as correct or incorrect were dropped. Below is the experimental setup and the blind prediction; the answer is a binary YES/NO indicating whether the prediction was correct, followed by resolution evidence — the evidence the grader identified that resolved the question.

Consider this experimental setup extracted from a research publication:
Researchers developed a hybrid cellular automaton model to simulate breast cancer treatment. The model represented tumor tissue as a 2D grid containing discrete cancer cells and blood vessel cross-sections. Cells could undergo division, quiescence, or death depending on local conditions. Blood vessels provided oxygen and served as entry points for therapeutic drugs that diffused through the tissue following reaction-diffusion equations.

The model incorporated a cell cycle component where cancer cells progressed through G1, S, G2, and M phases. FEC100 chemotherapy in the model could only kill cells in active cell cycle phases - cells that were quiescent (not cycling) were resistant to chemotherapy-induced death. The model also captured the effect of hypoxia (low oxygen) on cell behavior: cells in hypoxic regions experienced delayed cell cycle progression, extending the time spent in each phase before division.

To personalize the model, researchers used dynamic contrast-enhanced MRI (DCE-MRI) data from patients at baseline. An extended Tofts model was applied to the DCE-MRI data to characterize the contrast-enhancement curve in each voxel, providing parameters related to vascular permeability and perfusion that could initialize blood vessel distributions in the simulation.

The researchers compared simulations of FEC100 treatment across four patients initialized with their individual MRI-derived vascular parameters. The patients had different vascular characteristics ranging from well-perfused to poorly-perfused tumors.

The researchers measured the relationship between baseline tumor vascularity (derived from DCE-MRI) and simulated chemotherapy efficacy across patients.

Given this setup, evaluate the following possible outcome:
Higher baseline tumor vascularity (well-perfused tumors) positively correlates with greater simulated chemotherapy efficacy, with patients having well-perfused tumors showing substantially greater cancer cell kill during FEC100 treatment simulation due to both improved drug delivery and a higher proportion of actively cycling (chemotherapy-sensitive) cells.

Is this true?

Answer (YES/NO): NO